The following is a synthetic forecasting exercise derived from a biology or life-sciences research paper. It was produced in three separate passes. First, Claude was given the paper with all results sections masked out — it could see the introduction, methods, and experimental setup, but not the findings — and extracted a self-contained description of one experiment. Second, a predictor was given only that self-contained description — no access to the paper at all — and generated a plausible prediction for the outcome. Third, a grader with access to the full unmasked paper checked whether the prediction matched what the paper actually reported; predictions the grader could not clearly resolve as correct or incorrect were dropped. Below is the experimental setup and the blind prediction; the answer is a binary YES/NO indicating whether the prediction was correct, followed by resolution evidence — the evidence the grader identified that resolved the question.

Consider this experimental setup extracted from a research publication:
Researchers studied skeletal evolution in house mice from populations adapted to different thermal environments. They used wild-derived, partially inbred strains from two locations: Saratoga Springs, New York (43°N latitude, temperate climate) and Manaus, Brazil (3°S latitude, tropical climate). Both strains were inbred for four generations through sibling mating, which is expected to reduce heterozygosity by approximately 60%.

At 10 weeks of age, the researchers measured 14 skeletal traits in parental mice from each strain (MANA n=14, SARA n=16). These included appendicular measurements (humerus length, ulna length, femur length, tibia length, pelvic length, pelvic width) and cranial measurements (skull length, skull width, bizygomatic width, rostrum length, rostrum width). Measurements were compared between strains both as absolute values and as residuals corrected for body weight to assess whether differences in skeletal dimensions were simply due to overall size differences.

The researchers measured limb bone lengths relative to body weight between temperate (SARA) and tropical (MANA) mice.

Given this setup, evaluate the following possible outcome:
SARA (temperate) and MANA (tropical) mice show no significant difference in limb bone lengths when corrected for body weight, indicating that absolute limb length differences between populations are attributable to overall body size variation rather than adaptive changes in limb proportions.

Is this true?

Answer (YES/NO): NO